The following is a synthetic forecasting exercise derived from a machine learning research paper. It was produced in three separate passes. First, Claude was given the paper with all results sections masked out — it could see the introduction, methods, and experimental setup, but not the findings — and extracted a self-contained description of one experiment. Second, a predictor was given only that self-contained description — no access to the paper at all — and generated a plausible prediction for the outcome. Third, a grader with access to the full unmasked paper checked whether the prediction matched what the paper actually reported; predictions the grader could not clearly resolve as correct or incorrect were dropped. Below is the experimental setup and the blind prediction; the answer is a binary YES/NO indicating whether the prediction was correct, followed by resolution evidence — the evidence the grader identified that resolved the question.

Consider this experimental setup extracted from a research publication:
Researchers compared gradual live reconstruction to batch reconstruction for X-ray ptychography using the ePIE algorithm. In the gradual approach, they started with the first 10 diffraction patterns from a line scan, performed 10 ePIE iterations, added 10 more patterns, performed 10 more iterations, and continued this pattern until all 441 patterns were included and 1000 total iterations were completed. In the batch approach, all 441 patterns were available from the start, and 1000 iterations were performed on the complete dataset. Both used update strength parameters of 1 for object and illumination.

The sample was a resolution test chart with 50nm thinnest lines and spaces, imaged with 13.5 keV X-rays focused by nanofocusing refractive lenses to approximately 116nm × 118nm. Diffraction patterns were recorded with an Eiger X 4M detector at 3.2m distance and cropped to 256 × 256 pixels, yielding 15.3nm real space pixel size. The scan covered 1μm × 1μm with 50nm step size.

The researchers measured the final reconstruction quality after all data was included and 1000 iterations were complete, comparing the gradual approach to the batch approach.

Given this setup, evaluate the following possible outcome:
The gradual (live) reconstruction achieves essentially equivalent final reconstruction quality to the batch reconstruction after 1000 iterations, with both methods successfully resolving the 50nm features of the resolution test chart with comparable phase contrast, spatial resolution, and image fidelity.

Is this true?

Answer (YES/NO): YES